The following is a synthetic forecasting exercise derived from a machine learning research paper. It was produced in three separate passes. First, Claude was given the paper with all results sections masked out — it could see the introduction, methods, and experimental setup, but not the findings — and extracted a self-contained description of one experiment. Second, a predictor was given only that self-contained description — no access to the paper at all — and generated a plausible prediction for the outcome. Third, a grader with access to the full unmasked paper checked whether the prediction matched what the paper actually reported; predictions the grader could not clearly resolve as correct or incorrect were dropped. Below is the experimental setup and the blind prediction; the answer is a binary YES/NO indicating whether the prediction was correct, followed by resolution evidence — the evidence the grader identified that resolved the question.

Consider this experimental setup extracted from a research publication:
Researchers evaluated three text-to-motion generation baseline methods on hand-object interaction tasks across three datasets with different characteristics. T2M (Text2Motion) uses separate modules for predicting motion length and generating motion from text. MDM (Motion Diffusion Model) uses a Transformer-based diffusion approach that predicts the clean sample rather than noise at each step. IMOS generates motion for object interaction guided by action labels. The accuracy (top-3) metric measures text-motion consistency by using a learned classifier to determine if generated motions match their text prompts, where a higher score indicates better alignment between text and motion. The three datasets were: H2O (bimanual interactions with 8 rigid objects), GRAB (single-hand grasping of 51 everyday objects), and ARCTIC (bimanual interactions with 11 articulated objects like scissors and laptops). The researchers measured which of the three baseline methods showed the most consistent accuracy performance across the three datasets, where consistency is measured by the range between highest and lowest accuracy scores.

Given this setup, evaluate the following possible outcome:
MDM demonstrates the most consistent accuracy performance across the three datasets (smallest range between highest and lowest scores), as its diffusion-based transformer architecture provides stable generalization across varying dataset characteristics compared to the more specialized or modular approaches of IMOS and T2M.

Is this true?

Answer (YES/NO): YES